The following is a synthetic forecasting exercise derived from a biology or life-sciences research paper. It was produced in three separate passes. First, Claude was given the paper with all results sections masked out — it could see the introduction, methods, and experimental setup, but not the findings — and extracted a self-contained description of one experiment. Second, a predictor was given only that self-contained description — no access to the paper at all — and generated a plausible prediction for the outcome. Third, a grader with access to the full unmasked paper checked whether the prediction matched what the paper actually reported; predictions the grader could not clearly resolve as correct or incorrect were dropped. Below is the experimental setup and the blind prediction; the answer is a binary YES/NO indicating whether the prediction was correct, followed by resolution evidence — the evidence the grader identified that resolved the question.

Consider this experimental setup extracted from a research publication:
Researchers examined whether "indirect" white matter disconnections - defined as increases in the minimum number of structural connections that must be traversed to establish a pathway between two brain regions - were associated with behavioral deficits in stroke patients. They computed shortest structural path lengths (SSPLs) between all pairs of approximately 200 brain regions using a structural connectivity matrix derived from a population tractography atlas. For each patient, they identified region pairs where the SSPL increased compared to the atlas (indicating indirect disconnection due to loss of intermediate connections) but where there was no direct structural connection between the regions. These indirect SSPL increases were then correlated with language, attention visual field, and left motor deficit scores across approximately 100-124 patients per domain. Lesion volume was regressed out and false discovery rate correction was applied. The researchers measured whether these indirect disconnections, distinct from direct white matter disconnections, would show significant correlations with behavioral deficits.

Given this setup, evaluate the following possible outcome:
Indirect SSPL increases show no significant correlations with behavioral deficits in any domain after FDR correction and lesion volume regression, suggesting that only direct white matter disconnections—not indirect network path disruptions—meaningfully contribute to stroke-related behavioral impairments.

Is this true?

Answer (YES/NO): NO